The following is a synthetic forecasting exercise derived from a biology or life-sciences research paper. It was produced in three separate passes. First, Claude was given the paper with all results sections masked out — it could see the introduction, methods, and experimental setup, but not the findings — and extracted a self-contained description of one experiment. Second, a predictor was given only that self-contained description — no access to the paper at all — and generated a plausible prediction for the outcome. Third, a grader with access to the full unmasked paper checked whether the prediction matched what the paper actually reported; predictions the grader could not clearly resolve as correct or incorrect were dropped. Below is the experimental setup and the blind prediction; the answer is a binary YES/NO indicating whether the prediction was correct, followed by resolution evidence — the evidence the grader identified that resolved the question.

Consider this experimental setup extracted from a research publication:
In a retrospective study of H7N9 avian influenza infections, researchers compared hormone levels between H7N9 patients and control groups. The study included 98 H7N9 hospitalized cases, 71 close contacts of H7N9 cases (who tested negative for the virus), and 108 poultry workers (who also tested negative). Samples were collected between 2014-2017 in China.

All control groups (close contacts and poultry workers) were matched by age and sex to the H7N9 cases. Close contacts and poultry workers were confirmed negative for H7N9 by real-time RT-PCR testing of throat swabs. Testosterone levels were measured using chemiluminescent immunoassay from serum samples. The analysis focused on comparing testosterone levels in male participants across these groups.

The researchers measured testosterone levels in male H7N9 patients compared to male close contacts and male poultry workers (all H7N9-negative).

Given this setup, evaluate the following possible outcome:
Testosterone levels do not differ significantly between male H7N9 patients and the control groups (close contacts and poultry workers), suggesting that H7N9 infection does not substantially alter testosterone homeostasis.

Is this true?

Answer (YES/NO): NO